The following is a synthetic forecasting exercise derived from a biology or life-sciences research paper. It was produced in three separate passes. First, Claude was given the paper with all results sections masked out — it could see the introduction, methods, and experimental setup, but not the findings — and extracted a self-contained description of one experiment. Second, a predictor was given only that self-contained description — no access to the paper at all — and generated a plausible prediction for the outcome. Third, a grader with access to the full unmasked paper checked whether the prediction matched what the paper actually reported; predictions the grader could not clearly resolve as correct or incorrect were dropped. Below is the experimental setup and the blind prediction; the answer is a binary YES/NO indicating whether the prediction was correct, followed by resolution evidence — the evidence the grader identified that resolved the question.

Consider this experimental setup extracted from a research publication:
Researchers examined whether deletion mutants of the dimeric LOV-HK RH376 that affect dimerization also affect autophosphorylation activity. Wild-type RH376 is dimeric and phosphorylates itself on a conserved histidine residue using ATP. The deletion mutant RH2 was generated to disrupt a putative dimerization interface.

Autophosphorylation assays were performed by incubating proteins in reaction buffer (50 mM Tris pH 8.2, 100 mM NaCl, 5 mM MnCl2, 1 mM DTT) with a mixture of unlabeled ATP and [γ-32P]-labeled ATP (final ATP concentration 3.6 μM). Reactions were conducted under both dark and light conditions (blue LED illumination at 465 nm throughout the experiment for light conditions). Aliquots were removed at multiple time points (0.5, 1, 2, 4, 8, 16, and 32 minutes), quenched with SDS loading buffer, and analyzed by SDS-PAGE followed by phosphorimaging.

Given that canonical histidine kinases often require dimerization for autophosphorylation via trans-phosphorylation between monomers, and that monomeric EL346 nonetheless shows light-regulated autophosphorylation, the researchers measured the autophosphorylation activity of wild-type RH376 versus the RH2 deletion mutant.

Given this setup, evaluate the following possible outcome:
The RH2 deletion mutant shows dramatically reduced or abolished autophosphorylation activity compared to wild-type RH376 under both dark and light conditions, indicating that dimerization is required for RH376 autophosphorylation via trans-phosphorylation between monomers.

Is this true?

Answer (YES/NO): NO